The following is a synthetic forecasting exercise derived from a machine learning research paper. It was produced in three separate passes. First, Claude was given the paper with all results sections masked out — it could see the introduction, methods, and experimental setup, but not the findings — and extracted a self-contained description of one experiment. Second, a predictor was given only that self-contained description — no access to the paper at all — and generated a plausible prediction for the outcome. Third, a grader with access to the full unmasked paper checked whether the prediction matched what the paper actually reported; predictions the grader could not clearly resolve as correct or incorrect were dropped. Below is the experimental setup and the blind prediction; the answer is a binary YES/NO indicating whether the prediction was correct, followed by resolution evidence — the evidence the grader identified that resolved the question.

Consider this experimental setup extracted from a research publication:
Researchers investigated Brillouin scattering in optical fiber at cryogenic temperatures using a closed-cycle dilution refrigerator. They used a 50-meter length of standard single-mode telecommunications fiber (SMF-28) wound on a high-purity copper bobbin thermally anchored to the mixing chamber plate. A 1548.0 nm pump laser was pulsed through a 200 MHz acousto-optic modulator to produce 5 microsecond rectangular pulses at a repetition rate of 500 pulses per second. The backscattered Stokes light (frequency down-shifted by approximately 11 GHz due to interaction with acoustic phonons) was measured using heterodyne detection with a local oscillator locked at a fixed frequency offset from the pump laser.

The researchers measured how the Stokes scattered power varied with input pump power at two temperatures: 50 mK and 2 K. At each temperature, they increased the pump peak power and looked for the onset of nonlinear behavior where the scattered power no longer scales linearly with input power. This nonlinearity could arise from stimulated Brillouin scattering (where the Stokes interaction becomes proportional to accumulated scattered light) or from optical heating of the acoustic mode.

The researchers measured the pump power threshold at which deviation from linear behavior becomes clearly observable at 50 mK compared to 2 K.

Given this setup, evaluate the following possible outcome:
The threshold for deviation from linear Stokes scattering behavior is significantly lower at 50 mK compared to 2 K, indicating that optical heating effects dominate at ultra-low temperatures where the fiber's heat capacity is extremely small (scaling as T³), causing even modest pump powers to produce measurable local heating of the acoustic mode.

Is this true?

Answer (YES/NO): NO